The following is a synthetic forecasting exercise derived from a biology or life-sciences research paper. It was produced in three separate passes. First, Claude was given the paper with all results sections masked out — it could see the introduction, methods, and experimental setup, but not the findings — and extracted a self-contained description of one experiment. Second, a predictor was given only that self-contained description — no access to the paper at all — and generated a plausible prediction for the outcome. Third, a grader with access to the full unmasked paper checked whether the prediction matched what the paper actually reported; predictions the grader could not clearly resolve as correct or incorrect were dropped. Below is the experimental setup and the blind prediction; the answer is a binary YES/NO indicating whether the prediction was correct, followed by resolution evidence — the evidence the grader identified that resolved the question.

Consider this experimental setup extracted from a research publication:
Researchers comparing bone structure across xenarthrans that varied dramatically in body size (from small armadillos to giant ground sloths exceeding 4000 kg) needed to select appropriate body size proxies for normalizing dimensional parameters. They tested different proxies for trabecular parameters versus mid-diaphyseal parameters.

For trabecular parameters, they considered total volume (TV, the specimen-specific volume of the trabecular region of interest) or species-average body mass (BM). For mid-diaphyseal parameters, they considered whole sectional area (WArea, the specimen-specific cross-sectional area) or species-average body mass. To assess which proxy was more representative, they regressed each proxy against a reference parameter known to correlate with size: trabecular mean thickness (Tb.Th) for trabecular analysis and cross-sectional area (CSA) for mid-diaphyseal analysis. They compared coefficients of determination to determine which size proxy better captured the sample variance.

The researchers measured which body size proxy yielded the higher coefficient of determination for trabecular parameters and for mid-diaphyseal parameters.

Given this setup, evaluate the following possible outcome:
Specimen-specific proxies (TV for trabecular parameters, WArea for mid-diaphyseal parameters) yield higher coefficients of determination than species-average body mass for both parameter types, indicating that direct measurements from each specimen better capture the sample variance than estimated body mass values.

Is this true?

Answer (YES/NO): NO